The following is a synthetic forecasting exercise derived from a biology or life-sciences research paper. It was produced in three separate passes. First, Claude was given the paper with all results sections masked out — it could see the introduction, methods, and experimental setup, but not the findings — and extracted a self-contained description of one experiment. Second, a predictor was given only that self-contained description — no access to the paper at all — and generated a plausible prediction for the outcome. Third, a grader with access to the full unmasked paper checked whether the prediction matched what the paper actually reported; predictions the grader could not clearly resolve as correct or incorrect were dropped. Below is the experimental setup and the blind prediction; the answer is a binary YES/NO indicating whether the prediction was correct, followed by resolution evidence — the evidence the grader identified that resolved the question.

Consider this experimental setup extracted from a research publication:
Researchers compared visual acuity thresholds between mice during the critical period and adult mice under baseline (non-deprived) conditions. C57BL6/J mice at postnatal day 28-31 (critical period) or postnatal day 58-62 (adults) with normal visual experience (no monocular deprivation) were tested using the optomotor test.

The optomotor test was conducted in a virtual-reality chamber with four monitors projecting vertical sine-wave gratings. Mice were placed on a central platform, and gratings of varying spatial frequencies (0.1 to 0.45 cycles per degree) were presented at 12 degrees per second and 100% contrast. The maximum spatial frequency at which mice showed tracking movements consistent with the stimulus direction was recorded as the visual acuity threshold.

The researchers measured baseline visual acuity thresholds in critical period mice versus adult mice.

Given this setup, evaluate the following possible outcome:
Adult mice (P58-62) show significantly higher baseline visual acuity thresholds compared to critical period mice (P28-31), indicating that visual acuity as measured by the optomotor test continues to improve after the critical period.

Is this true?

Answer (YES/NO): NO